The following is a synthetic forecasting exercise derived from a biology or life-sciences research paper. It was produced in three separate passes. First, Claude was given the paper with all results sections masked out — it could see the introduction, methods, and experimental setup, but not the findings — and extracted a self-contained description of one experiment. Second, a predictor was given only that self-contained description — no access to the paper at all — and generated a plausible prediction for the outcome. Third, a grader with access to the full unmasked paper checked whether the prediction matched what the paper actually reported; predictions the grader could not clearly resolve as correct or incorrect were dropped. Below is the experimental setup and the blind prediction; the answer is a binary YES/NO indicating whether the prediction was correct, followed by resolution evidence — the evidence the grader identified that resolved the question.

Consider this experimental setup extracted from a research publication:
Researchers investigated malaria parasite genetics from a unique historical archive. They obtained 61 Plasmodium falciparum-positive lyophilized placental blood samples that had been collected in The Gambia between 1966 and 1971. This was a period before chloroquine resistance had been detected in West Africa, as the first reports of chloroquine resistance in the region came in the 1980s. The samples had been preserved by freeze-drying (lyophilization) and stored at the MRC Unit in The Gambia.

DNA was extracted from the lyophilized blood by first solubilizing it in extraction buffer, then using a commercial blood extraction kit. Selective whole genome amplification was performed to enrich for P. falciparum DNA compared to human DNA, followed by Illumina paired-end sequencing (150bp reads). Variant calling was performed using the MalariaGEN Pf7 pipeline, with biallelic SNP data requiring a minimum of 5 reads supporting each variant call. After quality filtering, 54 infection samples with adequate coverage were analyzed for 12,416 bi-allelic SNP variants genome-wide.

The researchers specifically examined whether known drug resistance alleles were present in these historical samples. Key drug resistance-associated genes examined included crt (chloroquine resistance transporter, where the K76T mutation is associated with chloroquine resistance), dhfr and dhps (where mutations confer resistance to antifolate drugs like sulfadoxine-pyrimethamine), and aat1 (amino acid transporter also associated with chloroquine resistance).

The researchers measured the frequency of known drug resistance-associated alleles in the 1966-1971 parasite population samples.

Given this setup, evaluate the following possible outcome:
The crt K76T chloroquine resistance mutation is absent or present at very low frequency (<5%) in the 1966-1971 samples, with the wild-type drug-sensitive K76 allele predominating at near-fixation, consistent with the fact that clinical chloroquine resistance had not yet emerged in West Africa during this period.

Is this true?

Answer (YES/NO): YES